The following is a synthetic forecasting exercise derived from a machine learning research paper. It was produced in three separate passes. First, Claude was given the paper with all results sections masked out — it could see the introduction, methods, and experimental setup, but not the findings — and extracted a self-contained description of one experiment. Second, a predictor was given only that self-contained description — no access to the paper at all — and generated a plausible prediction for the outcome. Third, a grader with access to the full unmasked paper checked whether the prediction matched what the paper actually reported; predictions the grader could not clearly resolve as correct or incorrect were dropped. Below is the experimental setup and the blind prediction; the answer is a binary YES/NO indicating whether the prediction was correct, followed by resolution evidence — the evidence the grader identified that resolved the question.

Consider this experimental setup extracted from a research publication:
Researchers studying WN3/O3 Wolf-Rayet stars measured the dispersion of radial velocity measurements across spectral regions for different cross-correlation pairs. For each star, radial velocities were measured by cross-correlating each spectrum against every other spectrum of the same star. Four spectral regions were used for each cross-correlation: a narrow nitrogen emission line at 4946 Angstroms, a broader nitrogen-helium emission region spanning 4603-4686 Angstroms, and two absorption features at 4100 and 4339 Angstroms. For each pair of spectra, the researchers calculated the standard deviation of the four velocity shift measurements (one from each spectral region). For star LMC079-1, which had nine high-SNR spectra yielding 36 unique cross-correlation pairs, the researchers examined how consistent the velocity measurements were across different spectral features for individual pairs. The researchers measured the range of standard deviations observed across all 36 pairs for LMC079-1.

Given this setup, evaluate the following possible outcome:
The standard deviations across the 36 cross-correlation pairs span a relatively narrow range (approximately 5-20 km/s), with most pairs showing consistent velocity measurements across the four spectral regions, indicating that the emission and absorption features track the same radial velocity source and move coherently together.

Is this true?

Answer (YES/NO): NO